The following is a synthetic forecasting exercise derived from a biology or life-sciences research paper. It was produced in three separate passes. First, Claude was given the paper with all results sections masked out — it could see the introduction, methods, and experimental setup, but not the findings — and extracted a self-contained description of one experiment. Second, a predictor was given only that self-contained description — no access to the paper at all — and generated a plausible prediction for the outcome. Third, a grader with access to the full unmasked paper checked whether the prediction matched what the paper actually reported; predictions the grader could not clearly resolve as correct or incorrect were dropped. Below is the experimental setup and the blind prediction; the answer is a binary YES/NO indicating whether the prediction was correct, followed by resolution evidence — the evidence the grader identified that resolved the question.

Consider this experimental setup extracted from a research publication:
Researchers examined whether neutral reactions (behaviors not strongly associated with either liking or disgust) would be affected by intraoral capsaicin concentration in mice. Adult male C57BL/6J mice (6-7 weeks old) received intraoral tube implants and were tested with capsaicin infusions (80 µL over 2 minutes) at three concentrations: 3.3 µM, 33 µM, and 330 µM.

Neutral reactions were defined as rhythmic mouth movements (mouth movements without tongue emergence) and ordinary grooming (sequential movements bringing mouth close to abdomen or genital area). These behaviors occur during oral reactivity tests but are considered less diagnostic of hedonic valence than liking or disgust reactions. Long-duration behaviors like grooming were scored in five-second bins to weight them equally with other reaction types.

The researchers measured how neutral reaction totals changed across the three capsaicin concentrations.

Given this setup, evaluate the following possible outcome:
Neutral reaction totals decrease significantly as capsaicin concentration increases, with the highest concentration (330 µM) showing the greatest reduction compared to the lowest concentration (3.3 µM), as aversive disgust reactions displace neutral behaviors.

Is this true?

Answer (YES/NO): NO